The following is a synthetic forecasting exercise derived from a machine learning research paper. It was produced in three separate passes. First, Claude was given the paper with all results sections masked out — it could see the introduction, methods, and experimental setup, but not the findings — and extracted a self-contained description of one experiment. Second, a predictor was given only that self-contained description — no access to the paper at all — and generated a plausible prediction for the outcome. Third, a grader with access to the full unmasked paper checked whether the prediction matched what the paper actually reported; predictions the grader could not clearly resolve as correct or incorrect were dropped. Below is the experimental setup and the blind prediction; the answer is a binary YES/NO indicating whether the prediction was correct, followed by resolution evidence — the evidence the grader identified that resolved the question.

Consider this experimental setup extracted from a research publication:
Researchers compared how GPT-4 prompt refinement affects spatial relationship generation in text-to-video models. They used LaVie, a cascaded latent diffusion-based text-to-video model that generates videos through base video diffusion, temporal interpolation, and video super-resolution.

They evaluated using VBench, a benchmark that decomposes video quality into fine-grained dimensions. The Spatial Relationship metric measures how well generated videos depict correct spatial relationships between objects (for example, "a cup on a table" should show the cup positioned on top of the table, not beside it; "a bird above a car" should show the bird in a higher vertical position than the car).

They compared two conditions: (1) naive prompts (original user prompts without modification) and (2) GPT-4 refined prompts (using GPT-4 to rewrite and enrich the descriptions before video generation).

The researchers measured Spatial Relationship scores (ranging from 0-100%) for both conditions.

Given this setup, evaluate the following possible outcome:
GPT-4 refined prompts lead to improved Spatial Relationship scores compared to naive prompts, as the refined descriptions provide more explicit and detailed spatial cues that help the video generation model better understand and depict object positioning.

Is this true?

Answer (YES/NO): YES